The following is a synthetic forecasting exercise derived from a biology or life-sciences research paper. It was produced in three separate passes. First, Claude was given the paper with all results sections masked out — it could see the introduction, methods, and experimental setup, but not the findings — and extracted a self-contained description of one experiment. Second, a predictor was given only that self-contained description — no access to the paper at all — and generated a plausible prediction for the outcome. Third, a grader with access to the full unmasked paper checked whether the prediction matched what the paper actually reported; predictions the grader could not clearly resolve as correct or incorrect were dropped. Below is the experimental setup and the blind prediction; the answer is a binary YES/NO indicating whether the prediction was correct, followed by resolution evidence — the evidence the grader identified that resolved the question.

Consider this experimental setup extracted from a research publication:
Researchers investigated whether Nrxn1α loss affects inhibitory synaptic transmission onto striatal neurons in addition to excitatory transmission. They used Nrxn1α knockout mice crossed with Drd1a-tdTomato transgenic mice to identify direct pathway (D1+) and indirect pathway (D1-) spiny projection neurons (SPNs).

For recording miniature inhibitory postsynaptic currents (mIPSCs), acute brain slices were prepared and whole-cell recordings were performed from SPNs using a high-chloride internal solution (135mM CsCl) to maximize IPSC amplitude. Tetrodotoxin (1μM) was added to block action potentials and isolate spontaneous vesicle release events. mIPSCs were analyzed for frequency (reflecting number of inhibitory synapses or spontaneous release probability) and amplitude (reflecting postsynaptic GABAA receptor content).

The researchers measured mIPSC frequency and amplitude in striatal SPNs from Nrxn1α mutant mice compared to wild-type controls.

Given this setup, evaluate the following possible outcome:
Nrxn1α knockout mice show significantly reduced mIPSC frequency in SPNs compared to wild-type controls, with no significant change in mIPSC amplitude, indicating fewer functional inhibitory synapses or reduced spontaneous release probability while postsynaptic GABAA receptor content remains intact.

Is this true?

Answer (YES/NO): NO